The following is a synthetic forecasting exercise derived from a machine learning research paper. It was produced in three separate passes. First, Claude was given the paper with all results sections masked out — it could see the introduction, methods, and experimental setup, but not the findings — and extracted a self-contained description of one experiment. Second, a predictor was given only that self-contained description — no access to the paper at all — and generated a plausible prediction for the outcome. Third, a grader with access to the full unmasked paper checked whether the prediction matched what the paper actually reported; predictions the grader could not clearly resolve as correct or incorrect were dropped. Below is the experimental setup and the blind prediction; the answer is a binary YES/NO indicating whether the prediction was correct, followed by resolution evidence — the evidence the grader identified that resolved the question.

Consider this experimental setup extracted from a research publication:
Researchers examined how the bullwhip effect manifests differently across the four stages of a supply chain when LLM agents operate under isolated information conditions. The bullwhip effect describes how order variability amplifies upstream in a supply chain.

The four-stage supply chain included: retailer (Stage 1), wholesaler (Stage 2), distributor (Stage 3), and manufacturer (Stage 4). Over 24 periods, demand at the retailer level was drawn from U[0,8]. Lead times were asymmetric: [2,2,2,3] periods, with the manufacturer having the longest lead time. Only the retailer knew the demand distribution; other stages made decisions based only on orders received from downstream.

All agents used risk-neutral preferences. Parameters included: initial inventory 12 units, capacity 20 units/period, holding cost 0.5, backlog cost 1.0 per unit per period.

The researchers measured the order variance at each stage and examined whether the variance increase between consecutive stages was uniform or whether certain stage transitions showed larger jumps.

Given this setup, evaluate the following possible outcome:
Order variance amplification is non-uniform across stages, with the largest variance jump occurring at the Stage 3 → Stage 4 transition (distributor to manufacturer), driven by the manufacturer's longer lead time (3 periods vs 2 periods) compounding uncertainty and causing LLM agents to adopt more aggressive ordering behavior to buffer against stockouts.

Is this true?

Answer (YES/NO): YES